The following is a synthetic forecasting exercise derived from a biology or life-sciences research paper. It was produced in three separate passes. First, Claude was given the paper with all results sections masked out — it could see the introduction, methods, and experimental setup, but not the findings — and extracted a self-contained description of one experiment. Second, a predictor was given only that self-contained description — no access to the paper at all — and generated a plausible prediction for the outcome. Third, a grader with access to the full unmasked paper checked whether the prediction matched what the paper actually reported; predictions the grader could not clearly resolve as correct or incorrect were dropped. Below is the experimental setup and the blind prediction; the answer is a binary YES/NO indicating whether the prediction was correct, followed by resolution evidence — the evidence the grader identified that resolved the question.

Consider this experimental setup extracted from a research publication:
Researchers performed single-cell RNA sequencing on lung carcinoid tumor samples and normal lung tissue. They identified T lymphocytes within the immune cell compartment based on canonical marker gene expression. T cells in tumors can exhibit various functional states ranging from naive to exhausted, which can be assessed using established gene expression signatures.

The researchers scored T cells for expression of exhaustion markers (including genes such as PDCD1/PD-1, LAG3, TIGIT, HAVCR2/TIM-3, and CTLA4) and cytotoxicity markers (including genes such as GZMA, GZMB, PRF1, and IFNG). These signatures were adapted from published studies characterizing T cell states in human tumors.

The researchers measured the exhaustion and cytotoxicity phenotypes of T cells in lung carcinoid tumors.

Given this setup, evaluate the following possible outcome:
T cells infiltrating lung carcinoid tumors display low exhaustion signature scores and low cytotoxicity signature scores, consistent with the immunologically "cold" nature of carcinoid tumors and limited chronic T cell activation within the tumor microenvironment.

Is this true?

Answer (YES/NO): NO